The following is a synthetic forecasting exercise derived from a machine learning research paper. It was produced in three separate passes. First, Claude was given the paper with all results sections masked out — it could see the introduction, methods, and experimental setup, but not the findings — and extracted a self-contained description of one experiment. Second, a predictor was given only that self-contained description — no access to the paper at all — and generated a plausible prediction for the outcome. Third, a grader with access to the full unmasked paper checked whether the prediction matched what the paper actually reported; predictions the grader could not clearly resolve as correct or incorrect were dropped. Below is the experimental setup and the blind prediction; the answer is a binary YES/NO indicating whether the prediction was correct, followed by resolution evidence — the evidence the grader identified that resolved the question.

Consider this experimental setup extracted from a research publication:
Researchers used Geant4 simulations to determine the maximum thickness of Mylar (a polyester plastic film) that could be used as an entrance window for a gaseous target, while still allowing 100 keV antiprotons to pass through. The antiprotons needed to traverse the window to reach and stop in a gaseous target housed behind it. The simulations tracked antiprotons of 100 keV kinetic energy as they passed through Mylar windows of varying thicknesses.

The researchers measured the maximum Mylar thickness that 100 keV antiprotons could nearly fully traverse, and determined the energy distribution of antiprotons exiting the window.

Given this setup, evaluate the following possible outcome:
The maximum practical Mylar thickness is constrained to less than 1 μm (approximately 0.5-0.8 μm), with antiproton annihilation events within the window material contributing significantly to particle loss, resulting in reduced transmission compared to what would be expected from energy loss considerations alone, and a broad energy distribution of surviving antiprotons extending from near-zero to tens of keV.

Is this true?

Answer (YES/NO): NO